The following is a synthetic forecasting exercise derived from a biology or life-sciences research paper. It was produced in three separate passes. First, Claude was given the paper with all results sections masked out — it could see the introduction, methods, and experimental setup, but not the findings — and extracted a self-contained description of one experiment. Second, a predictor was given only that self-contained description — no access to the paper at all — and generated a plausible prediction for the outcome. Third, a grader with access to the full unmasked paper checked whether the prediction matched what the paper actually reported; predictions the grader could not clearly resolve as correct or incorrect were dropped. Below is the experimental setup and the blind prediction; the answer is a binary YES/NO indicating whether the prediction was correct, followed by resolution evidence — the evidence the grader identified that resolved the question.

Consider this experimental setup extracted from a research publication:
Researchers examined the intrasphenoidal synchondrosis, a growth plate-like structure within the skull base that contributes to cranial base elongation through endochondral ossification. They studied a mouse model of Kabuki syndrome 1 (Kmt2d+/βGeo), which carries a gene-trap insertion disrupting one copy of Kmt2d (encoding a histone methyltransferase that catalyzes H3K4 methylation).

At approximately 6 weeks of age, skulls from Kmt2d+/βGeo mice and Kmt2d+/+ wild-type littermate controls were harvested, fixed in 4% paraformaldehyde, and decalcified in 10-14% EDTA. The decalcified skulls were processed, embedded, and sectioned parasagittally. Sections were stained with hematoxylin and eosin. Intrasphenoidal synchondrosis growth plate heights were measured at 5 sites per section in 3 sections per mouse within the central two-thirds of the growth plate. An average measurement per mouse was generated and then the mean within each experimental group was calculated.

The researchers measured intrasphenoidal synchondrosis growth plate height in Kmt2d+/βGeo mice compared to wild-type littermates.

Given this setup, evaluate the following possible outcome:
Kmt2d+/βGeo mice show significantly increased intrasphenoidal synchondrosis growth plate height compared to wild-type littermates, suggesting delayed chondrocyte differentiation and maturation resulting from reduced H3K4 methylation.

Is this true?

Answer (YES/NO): NO